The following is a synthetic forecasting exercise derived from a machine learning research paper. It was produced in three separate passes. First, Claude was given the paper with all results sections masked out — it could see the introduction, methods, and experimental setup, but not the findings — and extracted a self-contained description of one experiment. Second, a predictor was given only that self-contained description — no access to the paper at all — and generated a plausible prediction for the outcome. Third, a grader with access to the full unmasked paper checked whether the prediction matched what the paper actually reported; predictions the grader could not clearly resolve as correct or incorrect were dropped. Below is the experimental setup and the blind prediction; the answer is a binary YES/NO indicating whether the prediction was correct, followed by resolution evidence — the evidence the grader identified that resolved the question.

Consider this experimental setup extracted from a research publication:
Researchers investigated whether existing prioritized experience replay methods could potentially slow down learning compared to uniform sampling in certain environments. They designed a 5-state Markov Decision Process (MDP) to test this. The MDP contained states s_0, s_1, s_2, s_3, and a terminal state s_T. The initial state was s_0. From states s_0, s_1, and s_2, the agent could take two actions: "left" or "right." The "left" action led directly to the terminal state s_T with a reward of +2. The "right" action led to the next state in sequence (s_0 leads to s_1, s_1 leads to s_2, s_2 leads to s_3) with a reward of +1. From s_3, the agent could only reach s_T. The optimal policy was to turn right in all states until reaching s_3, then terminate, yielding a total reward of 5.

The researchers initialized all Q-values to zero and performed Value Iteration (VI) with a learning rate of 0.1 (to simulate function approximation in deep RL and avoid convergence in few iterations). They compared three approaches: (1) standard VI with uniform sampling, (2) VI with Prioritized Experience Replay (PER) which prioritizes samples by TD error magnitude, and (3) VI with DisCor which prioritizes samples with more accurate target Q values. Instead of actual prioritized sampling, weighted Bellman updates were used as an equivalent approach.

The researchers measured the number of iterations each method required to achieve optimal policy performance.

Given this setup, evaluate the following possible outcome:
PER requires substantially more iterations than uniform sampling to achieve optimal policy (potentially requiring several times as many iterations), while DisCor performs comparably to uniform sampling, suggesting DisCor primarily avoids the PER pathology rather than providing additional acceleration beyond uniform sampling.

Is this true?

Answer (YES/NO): NO